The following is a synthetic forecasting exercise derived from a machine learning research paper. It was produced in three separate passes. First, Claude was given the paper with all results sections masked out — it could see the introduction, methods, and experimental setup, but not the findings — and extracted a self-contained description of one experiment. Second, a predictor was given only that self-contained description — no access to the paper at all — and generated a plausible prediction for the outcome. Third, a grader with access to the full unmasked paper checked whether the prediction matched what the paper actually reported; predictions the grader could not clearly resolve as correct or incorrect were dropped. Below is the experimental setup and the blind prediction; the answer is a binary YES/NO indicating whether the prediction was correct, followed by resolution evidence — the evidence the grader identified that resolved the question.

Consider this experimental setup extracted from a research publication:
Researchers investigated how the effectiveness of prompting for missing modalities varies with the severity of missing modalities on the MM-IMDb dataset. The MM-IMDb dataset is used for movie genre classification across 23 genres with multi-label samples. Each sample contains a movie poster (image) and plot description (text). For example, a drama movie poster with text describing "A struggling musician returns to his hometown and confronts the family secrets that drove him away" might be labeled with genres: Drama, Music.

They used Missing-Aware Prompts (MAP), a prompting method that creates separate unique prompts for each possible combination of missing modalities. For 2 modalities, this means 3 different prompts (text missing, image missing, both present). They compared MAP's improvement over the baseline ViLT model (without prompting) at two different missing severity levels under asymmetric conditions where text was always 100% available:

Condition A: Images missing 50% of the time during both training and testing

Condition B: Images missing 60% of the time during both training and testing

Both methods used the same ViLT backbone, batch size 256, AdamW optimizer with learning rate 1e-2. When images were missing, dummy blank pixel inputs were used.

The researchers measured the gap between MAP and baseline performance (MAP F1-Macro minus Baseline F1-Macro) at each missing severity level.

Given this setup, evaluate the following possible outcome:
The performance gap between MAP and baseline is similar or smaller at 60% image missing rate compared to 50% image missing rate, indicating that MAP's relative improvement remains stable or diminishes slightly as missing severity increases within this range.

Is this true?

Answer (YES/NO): YES